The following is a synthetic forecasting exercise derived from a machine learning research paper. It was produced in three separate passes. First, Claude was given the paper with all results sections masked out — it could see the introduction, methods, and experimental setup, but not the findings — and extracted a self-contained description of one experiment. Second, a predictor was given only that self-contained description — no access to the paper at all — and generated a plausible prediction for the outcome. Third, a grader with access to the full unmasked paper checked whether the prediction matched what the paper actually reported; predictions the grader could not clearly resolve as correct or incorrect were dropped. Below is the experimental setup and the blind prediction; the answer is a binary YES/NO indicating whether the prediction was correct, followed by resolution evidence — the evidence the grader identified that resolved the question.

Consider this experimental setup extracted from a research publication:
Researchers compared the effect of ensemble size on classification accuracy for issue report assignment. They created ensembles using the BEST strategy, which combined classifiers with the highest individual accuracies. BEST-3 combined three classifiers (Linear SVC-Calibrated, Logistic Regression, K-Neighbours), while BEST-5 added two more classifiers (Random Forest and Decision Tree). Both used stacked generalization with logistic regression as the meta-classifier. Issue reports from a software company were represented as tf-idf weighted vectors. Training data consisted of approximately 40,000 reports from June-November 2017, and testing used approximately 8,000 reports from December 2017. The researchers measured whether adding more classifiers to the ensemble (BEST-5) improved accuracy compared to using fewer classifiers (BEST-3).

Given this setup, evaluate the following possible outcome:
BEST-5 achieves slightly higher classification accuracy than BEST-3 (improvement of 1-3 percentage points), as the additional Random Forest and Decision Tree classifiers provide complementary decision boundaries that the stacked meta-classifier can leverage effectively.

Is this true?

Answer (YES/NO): NO